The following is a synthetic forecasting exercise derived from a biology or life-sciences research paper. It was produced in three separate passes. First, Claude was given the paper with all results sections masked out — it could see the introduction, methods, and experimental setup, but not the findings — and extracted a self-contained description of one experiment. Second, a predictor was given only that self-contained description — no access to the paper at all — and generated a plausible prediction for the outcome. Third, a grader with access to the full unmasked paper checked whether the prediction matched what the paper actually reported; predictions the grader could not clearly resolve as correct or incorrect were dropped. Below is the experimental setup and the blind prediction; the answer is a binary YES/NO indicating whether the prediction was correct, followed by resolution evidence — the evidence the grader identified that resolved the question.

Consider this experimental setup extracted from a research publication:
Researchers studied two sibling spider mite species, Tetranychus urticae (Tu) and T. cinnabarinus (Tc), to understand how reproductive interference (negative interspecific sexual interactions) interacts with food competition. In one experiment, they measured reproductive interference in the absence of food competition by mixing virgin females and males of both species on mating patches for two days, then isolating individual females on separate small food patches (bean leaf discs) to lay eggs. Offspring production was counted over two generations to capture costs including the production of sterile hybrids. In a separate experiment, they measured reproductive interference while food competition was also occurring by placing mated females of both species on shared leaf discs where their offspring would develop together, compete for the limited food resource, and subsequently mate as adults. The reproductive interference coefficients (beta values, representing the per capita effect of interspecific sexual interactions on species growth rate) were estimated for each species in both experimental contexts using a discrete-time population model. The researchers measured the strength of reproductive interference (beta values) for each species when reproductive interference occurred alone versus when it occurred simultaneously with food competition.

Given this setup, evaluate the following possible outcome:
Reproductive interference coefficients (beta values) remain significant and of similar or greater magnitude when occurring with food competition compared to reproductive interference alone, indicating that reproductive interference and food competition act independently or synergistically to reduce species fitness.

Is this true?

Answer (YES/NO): NO